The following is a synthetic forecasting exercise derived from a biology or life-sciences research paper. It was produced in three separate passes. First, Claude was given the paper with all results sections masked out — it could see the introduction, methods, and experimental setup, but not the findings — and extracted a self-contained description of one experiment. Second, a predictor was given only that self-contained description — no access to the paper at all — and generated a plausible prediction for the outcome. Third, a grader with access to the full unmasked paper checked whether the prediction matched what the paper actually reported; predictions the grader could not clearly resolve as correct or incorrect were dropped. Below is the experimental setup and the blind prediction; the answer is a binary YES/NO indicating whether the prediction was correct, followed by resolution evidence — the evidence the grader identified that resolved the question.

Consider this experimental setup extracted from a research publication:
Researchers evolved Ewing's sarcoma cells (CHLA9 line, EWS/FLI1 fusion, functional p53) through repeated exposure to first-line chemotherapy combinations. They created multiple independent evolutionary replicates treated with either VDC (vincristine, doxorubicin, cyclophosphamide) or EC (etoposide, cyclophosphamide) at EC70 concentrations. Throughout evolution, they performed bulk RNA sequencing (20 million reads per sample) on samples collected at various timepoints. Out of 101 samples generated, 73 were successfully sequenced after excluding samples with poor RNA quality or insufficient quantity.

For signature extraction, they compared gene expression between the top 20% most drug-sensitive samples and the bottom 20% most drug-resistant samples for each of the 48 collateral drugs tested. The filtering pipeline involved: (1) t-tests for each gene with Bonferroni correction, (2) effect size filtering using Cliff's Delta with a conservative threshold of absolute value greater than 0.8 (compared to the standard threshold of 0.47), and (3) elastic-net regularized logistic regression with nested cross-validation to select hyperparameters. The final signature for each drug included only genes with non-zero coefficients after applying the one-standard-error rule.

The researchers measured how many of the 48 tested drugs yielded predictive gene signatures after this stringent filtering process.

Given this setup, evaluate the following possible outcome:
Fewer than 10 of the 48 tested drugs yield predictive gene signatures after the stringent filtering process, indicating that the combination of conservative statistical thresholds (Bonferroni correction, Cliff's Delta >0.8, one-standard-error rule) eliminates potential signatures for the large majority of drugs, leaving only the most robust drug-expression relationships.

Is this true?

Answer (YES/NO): NO